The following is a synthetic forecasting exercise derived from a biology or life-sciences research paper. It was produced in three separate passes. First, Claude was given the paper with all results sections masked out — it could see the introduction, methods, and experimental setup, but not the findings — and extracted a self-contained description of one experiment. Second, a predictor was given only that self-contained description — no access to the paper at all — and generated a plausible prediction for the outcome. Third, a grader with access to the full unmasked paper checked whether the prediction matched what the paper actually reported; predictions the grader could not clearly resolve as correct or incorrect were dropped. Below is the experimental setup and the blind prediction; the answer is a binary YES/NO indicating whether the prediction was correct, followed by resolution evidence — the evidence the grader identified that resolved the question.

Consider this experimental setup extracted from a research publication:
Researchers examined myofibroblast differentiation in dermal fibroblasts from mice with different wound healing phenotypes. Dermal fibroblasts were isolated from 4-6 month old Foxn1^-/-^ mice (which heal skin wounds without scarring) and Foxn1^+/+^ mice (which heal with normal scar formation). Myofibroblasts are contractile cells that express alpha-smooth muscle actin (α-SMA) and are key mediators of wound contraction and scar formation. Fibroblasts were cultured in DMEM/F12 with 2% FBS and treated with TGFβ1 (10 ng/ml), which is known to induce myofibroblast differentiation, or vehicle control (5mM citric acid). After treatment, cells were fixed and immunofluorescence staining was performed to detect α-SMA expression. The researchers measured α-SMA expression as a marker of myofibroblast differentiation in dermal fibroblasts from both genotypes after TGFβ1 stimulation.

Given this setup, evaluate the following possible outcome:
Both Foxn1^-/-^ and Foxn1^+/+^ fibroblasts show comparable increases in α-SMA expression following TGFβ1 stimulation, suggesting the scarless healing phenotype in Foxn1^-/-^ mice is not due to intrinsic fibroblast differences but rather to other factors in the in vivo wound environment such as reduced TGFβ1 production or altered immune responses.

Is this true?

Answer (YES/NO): YES